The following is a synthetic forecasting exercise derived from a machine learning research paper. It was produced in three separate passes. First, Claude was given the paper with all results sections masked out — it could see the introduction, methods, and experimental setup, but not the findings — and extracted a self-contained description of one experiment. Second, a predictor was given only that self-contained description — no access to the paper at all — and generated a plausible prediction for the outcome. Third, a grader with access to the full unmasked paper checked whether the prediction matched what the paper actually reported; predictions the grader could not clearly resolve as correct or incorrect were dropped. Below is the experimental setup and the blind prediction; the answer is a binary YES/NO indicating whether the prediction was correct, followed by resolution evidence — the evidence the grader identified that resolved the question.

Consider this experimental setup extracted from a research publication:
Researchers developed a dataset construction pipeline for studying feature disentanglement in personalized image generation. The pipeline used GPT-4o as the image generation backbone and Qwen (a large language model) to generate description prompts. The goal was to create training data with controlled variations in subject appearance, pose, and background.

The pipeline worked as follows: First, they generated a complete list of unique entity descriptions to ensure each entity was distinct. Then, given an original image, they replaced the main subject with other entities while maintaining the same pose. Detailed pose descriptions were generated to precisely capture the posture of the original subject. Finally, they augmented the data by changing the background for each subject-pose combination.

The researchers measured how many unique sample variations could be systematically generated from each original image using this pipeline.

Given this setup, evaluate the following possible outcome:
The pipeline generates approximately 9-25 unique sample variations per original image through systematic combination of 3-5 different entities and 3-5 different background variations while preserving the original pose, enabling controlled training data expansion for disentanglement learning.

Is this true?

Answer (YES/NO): NO